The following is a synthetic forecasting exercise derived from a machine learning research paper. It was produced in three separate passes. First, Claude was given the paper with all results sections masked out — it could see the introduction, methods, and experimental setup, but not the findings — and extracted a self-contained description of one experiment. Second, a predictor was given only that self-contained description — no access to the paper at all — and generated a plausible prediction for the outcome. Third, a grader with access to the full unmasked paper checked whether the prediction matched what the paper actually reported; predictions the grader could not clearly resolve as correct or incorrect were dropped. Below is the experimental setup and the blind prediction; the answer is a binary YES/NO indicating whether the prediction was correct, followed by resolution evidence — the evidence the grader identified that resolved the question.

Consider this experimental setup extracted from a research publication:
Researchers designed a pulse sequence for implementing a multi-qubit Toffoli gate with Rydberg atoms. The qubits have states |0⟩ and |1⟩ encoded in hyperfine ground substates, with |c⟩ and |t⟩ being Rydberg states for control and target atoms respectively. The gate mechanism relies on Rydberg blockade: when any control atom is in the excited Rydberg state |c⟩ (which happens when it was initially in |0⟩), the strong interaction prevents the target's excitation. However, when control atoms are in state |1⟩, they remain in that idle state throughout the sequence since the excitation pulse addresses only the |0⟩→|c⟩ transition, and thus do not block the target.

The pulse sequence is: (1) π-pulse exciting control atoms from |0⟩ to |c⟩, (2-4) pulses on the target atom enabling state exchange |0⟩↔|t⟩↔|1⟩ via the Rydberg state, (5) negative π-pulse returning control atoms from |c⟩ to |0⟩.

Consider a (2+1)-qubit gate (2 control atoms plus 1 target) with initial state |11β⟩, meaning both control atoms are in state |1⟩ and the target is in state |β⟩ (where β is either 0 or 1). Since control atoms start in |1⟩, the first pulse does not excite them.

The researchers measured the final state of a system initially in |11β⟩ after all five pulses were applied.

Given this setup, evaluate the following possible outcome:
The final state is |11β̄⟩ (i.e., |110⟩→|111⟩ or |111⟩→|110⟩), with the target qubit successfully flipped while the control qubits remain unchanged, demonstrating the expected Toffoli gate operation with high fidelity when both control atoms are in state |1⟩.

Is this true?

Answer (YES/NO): YES